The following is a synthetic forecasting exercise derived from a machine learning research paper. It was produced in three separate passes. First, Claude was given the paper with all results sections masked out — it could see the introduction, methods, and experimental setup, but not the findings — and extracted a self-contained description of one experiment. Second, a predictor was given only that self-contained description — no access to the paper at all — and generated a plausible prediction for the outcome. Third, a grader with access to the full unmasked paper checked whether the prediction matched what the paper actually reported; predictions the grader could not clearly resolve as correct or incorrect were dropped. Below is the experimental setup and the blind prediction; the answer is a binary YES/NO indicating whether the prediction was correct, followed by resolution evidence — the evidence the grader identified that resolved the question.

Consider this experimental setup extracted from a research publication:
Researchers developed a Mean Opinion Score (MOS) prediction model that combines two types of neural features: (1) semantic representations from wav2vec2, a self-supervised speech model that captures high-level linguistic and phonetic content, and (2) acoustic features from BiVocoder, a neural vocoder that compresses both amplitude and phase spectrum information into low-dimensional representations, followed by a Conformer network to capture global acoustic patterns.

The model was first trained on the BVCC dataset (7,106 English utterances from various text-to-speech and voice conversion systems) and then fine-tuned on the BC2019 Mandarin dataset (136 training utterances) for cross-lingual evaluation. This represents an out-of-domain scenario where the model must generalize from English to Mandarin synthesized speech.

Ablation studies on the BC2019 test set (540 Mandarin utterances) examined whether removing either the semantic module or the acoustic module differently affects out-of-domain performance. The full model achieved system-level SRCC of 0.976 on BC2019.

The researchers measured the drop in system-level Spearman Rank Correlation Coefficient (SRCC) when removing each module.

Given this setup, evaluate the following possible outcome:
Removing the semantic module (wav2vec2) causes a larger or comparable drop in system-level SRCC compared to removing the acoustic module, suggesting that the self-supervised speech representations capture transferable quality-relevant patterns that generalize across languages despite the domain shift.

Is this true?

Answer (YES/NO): YES